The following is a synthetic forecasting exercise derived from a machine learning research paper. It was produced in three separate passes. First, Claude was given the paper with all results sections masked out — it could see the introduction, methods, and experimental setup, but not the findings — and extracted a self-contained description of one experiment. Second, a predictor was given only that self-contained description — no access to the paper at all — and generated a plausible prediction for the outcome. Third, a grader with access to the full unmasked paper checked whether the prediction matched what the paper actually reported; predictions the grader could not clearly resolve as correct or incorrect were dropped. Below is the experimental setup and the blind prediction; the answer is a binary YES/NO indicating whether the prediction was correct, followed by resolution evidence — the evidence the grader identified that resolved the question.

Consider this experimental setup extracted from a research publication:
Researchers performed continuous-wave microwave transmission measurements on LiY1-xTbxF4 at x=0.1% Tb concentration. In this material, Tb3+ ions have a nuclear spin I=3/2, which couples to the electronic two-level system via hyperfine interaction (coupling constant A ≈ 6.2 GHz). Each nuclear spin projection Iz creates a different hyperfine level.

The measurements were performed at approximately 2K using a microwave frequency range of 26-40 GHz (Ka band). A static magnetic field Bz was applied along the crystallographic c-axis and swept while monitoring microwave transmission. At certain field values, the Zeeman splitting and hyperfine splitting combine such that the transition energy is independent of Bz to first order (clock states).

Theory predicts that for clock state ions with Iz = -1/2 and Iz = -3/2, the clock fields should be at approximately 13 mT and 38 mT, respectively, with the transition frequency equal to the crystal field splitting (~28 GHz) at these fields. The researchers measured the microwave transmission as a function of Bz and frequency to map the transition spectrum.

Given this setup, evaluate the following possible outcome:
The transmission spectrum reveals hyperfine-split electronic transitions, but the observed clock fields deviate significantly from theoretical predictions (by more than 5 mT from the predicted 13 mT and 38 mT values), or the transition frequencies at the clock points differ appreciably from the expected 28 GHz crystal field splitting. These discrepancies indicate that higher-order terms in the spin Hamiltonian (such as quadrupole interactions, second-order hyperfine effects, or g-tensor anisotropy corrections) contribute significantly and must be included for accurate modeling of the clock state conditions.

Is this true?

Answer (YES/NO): NO